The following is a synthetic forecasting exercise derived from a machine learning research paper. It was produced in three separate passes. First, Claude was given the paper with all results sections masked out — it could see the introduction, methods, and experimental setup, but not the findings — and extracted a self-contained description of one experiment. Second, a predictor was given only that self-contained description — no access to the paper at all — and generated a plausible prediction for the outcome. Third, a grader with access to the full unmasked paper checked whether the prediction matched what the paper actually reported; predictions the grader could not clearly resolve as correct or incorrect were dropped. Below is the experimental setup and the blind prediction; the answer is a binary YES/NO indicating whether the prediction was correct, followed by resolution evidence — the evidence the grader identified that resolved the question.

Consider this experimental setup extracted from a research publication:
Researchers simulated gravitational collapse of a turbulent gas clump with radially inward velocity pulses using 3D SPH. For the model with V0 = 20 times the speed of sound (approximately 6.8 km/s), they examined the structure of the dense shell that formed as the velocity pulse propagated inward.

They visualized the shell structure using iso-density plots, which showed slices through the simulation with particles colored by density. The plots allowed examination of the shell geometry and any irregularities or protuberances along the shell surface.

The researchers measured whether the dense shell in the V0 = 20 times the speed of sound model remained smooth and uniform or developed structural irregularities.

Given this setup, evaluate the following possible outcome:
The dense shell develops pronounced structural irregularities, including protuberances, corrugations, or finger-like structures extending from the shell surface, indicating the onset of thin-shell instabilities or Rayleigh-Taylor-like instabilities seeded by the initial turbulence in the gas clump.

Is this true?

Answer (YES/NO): YES